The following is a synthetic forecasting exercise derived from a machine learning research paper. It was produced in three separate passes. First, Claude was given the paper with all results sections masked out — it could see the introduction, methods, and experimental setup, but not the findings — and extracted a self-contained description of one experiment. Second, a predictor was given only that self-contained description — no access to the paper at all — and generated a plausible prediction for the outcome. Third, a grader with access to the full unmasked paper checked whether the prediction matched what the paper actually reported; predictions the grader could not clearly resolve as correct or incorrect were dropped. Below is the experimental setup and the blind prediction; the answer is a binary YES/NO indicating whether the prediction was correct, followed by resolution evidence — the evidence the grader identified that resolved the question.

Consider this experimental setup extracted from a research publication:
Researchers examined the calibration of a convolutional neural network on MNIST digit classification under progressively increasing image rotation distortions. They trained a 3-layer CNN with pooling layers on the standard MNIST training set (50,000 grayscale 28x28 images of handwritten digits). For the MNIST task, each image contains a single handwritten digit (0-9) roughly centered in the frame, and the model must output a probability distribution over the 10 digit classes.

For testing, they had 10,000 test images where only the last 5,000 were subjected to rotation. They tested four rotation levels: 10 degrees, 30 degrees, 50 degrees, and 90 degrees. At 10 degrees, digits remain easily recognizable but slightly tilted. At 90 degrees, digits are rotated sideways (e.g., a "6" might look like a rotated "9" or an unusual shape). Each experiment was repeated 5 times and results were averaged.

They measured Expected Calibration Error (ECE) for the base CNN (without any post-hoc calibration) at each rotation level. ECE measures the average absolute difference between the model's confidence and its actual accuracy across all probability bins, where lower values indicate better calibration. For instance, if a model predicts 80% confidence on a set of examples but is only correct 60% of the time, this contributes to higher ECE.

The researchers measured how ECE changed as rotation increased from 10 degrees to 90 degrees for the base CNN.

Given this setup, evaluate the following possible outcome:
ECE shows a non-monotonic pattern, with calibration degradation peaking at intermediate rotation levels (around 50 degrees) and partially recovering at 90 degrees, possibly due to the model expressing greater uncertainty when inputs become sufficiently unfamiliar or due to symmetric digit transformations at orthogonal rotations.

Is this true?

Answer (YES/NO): NO